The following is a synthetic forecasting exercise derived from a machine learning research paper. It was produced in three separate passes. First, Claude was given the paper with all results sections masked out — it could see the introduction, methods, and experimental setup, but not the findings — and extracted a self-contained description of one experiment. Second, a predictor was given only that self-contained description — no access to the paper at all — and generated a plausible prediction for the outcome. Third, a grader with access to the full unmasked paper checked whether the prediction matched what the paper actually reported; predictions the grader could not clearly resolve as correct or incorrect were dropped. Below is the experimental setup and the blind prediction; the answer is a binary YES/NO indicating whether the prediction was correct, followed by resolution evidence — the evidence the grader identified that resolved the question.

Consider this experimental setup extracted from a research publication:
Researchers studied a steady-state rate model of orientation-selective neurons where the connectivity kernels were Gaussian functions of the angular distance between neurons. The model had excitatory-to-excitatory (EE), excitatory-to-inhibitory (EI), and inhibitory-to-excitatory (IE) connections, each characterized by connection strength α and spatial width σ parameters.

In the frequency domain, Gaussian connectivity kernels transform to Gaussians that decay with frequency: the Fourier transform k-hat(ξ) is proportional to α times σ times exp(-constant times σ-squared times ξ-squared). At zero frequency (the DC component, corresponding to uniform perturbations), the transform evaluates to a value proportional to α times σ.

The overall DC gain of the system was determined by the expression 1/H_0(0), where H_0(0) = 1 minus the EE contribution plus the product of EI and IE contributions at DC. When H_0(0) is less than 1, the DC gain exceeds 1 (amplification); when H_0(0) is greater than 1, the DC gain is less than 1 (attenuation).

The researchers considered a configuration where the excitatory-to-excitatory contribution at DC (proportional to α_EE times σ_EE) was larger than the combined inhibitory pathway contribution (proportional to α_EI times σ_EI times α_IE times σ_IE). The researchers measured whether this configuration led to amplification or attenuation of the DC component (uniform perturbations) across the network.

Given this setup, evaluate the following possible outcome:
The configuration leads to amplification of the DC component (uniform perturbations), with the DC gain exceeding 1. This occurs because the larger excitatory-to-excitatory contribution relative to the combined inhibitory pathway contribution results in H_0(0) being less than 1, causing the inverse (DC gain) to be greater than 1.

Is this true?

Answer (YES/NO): YES